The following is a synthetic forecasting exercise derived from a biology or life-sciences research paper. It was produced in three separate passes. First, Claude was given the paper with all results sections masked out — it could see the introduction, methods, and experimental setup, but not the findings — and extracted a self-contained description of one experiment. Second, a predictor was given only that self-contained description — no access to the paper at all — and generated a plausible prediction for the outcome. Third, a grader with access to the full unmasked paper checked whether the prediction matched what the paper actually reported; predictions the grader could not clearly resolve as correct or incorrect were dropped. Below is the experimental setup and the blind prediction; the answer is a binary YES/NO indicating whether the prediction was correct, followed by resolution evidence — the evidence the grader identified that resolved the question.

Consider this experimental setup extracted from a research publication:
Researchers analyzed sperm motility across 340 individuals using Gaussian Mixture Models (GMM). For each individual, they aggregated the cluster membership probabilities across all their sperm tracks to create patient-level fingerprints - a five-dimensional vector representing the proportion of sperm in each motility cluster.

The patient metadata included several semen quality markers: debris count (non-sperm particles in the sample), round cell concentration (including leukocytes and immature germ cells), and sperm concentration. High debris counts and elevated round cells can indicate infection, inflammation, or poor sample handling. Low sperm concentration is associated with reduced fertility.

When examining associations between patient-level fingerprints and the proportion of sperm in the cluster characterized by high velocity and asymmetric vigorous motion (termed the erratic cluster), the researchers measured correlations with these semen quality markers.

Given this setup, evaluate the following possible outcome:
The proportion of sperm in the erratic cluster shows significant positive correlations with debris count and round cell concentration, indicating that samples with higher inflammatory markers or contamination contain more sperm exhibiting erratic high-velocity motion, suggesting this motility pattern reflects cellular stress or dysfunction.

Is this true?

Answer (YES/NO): NO